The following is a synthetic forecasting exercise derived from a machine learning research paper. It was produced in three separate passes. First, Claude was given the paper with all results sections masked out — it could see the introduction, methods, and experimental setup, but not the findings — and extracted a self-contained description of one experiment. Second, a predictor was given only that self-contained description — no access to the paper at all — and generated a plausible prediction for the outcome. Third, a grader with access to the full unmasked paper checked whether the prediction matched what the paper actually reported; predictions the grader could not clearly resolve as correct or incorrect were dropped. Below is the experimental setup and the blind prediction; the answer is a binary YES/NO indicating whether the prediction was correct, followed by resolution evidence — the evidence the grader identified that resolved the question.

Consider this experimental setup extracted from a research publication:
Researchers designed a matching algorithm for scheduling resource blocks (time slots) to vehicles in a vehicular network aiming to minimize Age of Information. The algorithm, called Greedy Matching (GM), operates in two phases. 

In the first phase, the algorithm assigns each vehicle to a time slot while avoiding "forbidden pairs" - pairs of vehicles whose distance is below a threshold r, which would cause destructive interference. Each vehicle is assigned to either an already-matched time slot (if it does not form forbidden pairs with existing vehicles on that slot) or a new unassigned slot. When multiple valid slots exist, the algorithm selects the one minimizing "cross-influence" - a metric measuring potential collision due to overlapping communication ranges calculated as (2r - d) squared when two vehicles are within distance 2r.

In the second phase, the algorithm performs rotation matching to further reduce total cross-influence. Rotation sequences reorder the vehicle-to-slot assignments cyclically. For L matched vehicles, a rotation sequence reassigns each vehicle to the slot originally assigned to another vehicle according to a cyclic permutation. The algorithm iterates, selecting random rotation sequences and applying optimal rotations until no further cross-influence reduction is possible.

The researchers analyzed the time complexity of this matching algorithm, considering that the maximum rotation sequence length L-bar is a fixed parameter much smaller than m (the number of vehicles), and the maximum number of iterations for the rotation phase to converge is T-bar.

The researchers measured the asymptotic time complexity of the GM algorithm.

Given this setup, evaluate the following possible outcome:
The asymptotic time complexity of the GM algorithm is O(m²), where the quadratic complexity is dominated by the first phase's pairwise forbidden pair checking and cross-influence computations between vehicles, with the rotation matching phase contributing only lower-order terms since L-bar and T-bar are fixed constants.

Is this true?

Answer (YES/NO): NO